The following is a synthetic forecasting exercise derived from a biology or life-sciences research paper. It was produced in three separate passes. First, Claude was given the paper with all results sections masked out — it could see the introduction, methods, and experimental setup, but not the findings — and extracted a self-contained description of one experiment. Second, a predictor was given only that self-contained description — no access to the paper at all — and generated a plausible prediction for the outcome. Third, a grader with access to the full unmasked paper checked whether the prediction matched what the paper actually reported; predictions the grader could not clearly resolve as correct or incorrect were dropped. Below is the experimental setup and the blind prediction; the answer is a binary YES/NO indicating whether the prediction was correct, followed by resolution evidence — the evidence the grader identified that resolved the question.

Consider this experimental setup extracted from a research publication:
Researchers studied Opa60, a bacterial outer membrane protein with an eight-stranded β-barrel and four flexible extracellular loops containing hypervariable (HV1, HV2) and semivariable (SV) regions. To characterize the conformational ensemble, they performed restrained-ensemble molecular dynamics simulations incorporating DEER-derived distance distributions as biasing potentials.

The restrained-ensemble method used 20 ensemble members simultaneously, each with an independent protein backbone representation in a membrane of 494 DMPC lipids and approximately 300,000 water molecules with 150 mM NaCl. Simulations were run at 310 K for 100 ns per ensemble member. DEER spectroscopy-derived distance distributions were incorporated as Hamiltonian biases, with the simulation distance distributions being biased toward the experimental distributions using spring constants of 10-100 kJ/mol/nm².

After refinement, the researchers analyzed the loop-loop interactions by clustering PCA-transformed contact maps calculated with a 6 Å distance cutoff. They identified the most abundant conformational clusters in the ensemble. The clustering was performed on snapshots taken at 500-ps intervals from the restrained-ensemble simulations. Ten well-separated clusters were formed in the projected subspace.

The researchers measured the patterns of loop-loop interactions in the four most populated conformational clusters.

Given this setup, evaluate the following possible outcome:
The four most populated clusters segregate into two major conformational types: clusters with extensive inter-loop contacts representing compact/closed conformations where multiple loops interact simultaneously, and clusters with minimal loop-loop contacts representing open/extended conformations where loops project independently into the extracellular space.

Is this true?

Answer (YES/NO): NO